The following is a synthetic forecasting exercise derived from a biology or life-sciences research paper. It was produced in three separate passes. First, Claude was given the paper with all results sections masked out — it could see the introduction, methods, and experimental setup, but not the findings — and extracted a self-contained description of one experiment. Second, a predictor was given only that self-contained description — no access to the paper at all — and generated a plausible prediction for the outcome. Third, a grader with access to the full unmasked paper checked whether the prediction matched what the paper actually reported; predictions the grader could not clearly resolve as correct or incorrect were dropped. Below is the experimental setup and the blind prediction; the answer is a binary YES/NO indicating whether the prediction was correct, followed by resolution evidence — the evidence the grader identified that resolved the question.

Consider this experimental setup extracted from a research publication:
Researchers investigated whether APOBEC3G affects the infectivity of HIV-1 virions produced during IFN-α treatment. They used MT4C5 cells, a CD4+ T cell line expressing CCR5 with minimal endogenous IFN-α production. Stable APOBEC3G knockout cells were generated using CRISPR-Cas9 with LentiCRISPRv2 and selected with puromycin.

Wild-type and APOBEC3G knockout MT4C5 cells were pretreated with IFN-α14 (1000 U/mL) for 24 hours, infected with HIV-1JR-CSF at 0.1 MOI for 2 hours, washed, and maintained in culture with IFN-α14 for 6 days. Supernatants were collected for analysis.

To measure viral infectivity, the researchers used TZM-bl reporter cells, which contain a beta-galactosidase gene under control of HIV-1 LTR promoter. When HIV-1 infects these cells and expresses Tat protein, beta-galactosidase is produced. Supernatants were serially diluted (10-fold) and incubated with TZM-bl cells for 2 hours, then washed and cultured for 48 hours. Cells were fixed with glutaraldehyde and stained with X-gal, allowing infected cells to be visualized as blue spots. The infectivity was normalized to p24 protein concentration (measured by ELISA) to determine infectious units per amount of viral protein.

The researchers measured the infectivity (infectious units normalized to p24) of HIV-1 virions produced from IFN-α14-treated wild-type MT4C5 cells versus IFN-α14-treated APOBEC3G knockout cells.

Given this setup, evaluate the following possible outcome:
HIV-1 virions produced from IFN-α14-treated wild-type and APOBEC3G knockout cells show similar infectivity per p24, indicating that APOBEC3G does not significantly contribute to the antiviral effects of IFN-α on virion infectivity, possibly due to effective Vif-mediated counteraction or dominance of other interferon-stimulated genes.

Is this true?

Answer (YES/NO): NO